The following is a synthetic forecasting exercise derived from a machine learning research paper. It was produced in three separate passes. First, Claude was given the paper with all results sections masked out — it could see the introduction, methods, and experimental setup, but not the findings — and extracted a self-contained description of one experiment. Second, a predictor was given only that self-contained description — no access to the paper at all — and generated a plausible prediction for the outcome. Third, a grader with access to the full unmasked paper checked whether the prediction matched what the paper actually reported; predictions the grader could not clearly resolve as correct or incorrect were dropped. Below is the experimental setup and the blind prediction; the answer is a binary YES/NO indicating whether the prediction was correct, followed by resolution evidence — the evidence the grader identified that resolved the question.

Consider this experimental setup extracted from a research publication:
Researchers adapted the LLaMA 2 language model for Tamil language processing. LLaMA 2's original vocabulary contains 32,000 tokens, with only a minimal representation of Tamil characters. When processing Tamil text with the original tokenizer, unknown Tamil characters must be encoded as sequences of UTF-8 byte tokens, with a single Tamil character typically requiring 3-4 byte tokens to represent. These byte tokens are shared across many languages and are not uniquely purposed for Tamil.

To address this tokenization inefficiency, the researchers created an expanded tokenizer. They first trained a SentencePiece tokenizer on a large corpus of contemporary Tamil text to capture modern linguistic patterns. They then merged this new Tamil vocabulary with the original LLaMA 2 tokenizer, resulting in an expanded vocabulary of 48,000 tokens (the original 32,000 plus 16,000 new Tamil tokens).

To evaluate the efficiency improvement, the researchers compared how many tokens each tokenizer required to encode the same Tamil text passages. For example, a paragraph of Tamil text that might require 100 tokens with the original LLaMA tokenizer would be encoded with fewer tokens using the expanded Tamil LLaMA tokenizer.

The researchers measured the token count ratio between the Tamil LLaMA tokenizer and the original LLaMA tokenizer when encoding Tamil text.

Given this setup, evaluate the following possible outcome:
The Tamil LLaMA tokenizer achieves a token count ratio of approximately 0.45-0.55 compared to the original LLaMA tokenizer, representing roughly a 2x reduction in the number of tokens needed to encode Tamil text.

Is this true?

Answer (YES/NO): NO